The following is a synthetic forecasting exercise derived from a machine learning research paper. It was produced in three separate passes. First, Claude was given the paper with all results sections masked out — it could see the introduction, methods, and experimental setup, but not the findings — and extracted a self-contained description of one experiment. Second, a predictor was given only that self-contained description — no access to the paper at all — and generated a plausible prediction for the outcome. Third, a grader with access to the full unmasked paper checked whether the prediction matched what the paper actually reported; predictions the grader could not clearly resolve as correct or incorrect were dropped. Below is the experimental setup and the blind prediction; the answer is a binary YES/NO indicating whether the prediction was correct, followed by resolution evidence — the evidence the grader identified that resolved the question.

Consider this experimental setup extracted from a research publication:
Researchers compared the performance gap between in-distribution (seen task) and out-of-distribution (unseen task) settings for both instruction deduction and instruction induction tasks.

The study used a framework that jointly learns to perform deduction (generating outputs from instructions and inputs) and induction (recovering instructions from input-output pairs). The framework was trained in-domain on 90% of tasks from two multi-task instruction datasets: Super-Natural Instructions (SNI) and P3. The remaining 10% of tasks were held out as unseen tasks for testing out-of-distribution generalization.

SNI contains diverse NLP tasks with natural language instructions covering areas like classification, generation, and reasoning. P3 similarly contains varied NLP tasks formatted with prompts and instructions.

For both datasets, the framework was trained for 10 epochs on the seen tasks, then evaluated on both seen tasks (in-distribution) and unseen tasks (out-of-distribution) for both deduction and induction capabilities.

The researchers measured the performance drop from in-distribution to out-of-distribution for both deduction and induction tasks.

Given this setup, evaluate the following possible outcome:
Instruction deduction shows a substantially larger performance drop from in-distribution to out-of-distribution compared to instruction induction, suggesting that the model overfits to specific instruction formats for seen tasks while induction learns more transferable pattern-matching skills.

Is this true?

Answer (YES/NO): NO